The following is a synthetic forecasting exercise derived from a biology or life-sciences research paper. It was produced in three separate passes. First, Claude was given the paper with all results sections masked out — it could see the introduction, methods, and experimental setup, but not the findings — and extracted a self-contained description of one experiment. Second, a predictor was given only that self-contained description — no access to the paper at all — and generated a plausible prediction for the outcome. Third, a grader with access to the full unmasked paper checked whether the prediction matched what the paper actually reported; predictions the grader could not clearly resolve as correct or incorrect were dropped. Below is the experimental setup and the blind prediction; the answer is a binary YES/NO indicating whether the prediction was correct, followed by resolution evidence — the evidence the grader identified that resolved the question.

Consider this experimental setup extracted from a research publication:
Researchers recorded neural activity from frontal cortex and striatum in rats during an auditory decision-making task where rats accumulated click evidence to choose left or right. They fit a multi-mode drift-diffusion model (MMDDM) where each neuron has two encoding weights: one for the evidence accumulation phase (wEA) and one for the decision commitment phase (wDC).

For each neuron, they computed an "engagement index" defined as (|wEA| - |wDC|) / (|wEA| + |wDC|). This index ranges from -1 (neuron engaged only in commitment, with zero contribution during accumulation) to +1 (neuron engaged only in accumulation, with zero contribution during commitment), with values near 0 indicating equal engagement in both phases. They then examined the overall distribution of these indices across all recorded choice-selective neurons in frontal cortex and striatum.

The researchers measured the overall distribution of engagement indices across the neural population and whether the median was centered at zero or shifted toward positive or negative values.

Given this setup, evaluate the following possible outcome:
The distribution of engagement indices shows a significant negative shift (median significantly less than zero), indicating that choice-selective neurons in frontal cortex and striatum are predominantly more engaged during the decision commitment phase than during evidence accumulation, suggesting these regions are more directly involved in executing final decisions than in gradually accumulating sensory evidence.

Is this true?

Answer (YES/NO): NO